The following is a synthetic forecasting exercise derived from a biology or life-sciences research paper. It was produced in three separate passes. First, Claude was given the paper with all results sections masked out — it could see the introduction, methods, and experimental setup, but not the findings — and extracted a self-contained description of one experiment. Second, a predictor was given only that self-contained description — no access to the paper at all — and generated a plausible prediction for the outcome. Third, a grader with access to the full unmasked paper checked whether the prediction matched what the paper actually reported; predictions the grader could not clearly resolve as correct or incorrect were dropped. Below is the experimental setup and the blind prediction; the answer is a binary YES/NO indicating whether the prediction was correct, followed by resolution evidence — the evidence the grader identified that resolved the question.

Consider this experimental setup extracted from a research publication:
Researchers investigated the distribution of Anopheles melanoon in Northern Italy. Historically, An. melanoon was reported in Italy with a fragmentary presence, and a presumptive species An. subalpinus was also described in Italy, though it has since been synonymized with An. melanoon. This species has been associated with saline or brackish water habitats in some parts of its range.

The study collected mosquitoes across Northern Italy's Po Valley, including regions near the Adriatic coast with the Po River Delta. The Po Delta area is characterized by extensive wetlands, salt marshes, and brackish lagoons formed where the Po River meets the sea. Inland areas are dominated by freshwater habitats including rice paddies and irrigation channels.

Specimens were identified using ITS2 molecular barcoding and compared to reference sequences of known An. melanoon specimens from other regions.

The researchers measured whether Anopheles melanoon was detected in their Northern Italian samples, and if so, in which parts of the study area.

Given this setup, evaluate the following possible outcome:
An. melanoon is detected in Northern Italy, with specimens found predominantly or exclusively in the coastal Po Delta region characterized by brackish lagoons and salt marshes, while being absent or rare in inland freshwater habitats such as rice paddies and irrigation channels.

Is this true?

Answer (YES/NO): NO